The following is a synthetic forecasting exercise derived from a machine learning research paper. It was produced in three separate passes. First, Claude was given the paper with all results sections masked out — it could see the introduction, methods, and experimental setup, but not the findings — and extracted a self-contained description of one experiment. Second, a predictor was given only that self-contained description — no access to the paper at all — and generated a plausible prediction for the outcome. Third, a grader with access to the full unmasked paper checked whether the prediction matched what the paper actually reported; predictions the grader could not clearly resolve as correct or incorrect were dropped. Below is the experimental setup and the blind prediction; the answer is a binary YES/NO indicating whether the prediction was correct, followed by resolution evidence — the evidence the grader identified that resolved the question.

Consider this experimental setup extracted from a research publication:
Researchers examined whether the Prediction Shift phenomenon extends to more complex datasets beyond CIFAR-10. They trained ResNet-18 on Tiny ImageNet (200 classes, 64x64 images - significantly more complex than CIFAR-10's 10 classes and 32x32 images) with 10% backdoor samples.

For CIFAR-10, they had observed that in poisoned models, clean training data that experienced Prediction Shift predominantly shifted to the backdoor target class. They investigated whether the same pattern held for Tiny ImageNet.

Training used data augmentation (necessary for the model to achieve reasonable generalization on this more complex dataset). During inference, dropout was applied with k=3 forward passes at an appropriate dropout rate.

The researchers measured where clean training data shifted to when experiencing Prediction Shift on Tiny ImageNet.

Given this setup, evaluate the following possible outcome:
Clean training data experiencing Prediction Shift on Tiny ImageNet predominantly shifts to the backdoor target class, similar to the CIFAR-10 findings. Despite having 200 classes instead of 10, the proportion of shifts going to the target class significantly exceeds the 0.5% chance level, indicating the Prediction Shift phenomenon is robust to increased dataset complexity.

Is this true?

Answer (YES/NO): NO